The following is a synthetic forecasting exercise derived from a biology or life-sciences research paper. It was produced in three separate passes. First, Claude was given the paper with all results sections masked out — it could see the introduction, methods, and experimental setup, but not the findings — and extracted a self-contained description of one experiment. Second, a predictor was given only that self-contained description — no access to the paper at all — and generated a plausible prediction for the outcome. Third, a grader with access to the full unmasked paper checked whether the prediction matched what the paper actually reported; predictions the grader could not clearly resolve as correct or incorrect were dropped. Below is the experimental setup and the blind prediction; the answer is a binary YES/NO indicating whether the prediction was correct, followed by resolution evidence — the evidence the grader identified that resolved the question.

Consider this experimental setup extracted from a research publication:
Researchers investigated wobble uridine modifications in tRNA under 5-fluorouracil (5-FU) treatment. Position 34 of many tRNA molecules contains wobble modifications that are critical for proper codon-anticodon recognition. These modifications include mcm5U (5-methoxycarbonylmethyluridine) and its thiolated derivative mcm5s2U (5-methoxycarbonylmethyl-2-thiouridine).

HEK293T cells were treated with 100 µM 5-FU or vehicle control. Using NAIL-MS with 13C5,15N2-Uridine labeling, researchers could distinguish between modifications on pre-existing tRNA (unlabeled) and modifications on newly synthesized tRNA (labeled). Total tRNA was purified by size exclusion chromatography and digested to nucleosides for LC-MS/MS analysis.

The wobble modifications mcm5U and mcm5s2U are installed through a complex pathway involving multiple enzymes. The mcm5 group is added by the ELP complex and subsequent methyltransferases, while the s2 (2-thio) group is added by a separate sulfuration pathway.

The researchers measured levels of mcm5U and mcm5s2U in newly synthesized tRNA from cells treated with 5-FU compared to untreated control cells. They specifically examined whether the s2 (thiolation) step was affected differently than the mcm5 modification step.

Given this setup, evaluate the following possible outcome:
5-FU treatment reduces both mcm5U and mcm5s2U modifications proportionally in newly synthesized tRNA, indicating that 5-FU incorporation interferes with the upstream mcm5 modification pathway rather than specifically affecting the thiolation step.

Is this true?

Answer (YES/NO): NO